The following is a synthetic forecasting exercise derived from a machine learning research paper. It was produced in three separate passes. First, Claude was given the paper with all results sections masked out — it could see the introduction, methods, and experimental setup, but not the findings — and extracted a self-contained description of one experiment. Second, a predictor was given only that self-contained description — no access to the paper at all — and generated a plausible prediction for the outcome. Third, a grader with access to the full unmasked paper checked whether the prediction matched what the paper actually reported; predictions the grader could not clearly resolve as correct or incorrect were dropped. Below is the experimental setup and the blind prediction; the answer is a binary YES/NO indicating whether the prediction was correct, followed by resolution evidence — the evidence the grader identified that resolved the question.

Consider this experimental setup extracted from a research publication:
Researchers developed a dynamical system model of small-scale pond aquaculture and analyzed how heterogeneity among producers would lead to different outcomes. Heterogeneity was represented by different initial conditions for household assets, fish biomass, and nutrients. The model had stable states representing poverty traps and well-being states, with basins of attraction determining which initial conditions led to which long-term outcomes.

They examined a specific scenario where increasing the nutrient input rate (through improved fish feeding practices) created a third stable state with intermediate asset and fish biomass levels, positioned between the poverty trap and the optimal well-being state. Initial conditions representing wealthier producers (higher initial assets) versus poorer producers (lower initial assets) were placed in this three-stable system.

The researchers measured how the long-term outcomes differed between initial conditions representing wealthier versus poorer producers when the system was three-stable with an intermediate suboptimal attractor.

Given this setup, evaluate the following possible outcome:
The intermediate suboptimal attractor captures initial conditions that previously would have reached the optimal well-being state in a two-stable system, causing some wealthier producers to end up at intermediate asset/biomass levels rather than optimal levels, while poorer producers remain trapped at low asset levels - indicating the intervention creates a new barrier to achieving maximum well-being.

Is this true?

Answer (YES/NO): NO